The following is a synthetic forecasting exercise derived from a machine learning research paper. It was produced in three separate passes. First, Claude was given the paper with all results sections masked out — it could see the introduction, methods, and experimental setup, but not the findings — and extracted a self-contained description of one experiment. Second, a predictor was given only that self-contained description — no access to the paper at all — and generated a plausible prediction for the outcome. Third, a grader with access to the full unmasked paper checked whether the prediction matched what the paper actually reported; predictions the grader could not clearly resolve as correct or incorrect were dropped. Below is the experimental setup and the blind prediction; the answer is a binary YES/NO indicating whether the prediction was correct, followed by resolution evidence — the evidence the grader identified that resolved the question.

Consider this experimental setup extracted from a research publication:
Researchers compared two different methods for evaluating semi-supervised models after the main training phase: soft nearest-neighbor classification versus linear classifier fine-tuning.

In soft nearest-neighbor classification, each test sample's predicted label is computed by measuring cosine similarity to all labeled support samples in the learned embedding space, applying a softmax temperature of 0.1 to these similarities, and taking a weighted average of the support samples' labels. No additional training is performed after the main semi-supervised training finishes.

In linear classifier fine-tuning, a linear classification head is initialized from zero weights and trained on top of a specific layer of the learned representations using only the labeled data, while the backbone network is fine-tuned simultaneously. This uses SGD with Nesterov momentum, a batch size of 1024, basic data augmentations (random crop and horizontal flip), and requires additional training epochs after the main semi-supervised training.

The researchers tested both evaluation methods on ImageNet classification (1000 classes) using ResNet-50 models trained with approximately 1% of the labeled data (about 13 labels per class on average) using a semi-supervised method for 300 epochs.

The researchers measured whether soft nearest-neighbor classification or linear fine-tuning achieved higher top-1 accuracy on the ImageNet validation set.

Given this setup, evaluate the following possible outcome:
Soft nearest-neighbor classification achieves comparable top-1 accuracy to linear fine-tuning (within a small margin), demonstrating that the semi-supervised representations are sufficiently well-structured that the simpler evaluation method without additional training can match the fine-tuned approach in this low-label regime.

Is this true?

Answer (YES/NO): NO